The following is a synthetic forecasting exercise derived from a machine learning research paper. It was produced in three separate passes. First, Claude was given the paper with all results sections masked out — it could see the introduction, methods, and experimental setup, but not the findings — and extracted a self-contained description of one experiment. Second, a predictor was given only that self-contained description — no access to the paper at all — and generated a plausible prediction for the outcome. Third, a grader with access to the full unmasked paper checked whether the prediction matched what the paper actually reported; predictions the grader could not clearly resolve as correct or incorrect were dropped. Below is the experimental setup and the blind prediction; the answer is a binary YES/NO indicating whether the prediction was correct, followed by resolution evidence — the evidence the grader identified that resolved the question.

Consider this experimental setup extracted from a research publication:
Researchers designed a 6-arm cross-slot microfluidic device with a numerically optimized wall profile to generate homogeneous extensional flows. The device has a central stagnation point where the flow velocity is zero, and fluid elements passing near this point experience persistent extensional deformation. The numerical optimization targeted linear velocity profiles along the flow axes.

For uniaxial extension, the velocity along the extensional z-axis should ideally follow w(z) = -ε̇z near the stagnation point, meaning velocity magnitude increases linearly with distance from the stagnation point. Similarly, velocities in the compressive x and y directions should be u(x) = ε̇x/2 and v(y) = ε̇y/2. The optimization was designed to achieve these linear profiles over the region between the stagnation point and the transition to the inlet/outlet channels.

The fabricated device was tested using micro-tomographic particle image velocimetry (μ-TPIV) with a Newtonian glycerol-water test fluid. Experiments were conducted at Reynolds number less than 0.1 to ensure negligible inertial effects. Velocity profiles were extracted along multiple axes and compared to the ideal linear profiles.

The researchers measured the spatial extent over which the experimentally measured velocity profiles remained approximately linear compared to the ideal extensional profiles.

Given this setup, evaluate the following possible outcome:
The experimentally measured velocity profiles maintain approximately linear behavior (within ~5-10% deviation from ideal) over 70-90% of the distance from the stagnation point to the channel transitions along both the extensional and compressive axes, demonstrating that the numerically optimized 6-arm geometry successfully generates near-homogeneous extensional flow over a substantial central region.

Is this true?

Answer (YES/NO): YES